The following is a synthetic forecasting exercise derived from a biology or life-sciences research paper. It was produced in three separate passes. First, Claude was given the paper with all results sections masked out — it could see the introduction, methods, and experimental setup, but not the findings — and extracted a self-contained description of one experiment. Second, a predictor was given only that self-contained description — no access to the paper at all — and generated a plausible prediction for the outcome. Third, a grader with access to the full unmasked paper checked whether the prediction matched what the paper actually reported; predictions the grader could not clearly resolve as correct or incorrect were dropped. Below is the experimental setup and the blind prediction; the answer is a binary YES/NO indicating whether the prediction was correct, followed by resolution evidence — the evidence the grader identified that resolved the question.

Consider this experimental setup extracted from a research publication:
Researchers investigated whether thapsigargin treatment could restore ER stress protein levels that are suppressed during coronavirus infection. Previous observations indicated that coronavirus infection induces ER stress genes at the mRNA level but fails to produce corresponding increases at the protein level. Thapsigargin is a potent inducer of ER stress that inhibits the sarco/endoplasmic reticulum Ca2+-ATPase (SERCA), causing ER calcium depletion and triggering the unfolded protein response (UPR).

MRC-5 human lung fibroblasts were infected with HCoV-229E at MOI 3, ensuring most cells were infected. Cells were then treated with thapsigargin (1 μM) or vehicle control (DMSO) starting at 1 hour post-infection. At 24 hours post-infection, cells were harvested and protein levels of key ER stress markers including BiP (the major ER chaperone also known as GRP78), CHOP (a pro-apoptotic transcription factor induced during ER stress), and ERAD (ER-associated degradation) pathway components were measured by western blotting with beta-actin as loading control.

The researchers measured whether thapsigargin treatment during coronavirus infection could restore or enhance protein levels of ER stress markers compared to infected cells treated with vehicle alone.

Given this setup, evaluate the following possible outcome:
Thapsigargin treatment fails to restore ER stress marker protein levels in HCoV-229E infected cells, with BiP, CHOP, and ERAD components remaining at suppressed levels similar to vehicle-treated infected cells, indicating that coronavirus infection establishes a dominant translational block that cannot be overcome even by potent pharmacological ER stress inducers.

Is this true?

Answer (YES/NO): NO